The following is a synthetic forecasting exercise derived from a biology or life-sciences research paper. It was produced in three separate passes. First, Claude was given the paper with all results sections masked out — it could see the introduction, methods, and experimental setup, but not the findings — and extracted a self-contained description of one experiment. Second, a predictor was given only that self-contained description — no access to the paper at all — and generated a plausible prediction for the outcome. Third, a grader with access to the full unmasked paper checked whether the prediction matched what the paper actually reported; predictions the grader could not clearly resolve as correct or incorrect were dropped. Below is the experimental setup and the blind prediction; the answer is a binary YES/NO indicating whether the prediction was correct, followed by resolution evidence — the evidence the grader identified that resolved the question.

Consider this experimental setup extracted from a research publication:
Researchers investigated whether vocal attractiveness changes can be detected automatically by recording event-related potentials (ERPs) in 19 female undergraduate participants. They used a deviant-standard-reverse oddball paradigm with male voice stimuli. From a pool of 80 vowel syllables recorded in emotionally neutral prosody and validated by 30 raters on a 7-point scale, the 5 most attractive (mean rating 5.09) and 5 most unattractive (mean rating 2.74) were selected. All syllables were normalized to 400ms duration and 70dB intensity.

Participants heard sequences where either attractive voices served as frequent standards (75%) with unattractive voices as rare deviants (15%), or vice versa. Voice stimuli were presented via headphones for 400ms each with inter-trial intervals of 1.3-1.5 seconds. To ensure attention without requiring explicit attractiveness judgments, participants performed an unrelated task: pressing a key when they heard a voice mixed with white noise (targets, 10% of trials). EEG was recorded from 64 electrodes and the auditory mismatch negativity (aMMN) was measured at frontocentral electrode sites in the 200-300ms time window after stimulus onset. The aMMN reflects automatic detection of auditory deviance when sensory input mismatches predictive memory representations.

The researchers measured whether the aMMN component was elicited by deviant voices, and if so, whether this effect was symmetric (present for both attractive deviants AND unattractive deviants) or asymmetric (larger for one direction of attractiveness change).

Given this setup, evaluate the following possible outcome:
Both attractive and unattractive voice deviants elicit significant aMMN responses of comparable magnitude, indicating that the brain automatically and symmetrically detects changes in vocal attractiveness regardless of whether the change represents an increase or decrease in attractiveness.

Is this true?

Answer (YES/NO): NO